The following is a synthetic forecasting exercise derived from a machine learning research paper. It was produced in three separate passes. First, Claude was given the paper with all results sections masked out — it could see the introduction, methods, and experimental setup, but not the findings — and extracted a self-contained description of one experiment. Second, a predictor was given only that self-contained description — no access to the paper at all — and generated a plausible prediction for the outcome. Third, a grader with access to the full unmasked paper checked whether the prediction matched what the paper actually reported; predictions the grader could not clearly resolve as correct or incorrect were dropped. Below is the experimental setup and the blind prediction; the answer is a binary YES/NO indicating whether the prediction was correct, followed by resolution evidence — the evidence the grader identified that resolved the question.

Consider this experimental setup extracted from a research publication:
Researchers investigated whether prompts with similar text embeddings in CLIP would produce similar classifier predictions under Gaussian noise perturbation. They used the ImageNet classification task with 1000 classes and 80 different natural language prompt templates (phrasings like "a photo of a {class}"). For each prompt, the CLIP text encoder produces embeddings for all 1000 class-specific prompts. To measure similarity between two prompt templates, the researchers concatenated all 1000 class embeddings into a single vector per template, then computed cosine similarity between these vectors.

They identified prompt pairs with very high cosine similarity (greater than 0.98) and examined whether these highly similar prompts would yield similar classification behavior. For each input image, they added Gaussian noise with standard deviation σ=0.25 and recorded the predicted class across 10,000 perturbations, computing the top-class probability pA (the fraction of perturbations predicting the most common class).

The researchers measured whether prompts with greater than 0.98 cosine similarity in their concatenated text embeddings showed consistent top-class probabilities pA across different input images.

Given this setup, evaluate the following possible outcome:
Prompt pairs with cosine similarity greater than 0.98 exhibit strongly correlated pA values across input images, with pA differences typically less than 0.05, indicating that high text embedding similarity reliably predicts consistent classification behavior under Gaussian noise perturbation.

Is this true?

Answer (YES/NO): NO